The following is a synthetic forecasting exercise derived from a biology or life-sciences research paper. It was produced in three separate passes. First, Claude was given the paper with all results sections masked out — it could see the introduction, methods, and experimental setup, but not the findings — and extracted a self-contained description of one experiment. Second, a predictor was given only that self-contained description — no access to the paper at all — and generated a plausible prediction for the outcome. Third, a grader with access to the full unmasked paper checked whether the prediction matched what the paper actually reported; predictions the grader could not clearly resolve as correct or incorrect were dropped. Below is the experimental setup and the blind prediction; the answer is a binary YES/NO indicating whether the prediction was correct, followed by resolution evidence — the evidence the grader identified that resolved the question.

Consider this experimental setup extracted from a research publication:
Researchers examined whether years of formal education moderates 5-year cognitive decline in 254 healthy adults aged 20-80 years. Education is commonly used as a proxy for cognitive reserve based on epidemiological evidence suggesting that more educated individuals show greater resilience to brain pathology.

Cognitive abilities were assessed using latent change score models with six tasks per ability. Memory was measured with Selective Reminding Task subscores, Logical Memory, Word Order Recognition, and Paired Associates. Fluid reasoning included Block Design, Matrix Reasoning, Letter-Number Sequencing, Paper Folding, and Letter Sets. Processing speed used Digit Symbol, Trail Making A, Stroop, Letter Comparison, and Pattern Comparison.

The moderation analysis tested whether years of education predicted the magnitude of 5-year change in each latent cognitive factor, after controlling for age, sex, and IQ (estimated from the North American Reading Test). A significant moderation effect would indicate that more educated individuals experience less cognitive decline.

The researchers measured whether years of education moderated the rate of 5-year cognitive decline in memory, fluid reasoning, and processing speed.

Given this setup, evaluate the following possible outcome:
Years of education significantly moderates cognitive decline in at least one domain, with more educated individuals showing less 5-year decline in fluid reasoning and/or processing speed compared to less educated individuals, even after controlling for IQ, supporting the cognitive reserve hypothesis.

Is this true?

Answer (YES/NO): NO